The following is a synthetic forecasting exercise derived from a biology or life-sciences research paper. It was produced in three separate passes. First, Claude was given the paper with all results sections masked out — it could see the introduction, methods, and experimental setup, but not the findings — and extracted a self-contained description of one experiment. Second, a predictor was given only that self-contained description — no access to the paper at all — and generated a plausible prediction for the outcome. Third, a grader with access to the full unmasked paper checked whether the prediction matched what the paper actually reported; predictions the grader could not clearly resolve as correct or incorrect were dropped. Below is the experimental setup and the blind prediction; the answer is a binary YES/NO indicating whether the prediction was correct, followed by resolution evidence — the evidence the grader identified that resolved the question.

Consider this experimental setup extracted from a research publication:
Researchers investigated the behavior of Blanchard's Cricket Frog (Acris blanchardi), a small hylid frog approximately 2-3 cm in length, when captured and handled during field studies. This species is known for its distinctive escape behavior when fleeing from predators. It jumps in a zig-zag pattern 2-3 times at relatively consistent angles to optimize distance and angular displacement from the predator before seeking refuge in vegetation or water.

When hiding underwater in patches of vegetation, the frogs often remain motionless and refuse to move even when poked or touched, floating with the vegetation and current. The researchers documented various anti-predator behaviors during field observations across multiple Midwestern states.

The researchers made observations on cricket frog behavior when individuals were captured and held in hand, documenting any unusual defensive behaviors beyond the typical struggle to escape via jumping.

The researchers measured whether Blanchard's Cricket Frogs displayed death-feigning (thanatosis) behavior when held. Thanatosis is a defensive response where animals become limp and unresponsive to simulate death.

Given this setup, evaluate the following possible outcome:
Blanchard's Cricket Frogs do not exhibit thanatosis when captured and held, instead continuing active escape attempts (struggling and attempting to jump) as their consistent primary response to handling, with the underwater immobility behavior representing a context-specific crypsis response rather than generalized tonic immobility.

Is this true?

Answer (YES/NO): NO